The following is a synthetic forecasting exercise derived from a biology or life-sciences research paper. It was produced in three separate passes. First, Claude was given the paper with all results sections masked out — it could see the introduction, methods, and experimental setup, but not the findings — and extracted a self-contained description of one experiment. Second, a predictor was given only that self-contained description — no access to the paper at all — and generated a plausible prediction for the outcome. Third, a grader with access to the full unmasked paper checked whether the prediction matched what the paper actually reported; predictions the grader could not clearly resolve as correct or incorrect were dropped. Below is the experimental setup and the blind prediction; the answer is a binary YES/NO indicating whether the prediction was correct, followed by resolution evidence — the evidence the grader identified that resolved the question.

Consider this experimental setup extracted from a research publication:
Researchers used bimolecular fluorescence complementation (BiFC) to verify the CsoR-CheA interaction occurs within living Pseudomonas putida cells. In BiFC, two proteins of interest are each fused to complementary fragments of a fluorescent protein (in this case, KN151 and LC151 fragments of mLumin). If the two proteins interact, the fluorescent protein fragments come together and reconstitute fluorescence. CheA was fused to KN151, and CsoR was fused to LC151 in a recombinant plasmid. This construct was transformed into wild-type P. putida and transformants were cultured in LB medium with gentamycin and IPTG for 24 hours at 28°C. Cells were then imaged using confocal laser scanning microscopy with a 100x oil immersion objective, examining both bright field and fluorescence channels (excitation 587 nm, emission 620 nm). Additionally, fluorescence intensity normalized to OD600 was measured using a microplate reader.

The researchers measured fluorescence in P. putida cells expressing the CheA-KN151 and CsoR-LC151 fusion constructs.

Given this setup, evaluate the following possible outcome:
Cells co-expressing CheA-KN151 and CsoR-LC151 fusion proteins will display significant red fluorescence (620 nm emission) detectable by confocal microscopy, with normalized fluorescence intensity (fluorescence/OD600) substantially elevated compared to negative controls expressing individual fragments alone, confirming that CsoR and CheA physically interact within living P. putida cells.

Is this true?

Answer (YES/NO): YES